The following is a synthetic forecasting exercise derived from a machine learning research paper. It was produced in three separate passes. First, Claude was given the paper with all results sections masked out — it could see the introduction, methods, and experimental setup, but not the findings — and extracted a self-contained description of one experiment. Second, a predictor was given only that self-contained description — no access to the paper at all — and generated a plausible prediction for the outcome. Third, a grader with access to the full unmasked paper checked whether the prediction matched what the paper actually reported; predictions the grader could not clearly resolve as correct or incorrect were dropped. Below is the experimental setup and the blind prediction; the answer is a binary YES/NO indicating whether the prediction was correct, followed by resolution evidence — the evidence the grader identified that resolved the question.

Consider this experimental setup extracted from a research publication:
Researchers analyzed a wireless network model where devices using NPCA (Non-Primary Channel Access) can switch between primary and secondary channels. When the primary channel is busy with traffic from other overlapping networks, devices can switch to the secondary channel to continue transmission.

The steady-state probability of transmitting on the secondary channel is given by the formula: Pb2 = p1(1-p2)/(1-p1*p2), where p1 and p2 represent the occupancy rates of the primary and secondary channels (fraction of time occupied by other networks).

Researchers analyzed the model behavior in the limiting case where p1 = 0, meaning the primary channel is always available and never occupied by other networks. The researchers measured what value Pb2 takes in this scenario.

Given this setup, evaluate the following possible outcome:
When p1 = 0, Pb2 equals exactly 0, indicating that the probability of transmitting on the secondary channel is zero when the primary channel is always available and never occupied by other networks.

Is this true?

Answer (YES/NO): YES